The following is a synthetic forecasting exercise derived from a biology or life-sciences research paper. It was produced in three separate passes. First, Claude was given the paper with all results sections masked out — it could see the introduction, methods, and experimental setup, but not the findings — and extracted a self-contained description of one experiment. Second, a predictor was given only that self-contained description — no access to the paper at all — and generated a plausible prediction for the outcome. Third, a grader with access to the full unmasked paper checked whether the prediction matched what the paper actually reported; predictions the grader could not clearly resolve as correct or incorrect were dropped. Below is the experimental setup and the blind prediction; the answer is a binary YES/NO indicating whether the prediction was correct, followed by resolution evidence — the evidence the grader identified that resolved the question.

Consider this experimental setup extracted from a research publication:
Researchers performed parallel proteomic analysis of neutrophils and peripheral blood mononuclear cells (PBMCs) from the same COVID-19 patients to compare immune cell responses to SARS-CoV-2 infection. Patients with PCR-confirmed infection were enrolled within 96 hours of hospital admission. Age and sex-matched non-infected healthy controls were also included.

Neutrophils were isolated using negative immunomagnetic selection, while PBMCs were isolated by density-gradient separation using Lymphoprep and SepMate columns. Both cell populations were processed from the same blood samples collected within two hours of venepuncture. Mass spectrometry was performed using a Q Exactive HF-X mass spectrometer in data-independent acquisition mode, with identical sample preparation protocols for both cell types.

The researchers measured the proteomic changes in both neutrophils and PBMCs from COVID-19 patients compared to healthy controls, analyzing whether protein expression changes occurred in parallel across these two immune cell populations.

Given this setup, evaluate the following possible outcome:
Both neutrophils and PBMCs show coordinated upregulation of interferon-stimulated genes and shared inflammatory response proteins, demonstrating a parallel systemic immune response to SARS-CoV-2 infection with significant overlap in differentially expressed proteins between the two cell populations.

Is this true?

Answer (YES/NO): NO